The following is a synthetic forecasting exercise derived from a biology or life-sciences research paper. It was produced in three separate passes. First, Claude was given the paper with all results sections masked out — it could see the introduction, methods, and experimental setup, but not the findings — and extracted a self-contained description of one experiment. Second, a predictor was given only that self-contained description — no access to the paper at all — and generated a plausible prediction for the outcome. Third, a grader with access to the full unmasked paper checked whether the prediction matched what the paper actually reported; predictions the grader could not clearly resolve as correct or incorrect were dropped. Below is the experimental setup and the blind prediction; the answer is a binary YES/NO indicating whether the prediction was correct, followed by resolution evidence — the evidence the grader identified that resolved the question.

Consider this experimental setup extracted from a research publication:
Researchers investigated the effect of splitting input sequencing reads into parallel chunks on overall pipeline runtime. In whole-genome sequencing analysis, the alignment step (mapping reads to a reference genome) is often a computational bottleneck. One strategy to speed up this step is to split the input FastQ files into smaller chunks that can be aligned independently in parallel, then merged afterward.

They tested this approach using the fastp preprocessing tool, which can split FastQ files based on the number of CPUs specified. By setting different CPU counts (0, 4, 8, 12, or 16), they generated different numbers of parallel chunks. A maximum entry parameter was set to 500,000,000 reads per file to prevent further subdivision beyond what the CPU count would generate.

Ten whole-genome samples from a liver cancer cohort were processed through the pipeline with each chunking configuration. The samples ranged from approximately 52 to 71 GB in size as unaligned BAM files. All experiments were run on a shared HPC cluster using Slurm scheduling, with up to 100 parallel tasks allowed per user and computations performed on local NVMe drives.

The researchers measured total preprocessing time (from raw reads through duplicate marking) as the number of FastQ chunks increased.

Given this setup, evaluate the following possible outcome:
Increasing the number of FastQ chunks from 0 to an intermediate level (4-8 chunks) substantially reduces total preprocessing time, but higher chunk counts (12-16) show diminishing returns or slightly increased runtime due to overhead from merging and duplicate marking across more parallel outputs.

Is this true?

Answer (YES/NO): NO